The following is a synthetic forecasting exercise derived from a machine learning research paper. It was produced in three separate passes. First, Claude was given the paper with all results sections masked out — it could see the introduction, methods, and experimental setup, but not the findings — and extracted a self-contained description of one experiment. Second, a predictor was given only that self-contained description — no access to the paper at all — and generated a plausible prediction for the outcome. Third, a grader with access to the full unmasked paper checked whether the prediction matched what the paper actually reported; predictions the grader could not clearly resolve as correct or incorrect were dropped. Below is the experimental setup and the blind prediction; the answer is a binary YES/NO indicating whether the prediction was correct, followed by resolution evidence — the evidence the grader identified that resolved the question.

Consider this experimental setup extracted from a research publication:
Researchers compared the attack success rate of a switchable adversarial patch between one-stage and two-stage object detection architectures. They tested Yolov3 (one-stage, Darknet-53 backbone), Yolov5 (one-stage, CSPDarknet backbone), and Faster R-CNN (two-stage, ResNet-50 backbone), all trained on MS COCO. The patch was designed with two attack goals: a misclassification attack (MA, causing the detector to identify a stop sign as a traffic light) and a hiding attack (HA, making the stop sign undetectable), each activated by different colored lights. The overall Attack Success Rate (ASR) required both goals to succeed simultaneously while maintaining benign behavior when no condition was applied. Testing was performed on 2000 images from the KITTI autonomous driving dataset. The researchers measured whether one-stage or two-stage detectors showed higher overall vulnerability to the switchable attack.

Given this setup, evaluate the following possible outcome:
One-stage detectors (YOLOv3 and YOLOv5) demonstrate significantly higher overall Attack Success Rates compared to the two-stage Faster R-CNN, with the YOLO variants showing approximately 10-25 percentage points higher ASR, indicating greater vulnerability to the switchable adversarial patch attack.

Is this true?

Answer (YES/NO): NO